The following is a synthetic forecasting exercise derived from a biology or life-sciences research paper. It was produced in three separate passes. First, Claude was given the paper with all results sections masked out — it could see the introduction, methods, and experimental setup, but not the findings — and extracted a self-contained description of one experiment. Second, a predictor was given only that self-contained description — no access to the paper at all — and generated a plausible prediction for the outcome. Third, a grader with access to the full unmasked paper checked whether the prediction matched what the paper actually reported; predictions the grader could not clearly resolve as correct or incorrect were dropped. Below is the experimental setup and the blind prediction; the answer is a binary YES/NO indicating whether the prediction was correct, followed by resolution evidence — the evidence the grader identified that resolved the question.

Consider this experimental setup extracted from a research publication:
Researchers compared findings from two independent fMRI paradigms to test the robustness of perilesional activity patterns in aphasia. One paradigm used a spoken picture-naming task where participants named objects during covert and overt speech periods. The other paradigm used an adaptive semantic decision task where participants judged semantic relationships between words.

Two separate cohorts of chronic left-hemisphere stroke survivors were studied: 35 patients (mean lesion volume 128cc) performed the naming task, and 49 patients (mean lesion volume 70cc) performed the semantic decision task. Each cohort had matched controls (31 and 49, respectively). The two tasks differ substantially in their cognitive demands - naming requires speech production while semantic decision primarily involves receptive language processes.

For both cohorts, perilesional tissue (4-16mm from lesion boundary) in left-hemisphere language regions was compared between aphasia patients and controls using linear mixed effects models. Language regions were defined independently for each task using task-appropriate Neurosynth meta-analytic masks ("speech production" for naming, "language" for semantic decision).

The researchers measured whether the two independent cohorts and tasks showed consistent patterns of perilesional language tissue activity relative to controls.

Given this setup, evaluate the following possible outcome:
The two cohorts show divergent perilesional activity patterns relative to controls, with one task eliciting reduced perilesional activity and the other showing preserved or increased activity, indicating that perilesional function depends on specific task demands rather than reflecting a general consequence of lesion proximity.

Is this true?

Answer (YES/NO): NO